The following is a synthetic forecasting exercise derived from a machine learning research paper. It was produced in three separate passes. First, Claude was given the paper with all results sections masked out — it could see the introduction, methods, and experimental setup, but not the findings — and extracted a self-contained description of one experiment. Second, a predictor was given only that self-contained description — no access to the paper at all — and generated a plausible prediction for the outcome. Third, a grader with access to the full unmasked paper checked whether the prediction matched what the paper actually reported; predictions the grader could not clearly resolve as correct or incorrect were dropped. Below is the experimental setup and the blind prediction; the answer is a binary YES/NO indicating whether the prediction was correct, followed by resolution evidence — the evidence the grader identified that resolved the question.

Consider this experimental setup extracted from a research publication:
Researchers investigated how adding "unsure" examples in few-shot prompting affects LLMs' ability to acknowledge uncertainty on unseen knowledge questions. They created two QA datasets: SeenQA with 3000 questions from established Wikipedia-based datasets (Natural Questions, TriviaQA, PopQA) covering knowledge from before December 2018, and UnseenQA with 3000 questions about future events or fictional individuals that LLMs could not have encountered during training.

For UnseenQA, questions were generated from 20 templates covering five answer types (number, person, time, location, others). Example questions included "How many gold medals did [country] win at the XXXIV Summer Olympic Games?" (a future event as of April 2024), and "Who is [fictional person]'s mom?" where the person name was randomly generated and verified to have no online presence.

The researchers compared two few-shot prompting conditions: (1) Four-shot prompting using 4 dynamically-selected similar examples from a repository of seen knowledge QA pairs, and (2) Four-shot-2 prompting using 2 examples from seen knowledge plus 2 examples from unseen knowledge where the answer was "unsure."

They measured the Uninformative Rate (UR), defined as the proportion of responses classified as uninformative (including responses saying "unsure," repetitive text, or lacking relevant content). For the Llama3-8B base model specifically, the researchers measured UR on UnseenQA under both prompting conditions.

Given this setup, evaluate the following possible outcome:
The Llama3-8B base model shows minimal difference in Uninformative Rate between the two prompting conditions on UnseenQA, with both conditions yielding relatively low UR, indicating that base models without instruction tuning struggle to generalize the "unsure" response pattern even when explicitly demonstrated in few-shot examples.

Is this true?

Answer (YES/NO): NO